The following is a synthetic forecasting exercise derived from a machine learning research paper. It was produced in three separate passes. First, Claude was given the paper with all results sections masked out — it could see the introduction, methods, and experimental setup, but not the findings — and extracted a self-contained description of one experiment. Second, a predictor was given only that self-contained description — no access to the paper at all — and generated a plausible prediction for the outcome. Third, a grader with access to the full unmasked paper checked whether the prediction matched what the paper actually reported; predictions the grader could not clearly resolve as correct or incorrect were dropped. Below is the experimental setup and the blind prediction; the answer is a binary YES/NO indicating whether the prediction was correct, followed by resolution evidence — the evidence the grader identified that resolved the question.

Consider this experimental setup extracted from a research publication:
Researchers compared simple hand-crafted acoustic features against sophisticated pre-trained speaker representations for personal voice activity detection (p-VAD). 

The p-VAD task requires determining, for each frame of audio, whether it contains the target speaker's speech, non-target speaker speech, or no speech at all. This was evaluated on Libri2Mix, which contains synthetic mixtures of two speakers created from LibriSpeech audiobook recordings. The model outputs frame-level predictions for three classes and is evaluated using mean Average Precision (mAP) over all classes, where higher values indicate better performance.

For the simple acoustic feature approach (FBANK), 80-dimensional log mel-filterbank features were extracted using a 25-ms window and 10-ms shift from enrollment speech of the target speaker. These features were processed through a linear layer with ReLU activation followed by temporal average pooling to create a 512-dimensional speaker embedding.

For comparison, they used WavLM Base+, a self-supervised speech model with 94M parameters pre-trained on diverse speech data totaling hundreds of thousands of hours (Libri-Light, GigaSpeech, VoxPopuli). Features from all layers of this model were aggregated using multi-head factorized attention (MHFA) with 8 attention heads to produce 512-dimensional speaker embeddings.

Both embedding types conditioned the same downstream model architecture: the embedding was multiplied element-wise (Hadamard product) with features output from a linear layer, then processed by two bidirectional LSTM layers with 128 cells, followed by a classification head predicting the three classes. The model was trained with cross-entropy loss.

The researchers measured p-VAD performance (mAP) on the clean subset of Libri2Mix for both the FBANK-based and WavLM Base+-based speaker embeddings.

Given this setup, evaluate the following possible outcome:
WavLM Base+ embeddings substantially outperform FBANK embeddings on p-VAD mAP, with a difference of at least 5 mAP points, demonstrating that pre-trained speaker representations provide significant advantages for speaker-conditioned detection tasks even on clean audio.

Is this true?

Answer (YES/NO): NO